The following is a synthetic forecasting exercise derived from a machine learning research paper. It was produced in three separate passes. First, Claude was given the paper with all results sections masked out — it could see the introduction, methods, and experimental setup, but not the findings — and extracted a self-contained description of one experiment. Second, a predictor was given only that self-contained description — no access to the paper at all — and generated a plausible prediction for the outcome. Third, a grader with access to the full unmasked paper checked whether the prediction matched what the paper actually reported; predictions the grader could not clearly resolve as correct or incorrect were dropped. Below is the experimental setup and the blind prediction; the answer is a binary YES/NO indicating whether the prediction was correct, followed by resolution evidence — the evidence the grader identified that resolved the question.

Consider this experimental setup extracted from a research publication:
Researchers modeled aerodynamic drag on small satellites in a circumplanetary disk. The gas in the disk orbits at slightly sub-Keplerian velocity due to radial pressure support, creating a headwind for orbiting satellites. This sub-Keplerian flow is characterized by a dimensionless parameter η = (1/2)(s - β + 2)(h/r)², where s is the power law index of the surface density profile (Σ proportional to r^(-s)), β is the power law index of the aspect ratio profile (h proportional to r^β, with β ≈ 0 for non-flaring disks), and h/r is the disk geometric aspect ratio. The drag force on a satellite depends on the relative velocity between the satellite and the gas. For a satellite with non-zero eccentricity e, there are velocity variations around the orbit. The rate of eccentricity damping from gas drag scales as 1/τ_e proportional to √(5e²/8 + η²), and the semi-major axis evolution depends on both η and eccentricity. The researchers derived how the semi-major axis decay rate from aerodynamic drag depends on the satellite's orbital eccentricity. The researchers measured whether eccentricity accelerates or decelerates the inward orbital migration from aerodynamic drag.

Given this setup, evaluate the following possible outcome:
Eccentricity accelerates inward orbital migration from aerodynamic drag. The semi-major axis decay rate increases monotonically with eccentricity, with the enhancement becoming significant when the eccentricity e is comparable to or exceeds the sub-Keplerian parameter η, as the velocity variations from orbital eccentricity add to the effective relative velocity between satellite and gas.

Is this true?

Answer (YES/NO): YES